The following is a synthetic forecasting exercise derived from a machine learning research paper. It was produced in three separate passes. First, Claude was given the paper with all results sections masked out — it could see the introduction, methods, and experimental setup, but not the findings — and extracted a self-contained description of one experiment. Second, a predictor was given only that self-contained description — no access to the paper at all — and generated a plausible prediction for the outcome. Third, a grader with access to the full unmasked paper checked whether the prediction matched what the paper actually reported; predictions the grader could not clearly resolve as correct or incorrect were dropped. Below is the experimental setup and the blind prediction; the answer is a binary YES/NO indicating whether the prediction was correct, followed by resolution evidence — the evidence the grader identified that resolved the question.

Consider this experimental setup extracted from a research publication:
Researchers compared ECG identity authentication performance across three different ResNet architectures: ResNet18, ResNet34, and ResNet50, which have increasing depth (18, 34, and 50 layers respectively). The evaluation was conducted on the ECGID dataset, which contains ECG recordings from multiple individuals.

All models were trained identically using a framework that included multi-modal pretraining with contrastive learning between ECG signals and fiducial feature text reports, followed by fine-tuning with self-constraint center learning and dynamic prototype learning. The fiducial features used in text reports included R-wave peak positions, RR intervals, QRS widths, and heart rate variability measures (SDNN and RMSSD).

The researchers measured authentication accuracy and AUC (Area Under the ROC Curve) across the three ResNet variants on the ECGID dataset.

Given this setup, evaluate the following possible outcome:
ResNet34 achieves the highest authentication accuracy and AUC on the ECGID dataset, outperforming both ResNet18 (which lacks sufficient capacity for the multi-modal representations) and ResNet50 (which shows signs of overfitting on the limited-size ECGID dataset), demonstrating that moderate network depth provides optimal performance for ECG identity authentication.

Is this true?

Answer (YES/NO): NO